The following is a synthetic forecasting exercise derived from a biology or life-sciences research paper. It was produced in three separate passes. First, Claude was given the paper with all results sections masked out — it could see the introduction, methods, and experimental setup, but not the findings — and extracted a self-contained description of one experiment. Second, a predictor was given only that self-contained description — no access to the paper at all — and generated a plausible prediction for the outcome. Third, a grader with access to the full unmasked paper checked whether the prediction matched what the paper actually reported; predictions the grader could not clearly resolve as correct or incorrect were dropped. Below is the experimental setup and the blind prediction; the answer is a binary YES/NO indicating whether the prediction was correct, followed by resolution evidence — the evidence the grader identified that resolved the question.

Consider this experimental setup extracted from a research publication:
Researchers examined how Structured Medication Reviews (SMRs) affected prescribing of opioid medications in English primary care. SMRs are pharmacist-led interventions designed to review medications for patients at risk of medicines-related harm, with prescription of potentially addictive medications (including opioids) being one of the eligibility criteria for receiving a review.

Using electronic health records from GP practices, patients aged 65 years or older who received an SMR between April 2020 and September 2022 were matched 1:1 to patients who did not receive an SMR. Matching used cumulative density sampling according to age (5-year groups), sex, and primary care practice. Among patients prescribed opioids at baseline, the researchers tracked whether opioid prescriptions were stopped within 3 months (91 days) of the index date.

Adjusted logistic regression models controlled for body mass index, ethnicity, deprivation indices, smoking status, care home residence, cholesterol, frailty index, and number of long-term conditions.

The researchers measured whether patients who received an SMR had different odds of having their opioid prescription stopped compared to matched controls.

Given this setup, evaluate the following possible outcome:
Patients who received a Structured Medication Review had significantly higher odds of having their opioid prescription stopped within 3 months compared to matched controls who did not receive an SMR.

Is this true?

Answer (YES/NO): NO